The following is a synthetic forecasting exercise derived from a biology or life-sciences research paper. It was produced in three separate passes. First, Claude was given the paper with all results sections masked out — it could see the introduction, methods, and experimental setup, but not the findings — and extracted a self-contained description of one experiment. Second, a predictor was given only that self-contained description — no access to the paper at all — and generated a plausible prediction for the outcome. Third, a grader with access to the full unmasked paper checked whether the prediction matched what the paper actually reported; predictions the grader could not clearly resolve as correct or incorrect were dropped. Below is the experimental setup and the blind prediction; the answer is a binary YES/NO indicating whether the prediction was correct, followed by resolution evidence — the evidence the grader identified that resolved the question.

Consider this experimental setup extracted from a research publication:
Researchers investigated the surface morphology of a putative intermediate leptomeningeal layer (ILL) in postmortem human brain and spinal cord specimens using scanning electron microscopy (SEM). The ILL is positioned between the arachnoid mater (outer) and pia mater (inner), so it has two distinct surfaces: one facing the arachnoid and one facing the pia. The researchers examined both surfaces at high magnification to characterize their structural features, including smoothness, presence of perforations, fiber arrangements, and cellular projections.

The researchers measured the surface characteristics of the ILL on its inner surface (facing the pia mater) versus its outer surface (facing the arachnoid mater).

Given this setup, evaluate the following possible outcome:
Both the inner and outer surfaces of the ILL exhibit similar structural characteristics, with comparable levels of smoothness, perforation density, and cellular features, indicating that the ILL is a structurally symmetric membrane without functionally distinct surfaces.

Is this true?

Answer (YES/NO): NO